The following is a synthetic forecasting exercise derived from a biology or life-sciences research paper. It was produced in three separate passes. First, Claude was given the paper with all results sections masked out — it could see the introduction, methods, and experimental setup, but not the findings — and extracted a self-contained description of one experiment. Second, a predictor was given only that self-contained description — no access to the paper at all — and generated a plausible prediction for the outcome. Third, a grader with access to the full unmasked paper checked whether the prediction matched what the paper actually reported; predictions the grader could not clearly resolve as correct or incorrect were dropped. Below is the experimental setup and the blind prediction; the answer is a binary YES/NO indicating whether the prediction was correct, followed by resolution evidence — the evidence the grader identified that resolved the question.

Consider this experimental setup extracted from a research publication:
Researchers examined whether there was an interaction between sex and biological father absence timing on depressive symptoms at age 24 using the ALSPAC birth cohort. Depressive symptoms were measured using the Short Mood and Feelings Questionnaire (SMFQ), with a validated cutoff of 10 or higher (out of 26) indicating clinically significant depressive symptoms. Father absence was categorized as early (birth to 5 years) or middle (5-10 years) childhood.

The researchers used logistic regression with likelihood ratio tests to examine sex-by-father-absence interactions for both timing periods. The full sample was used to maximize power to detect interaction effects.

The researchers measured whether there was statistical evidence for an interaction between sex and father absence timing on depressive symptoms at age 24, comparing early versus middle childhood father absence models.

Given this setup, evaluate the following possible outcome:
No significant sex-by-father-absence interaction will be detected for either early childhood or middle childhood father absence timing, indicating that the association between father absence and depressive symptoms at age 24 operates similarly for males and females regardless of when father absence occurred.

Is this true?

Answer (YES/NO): NO